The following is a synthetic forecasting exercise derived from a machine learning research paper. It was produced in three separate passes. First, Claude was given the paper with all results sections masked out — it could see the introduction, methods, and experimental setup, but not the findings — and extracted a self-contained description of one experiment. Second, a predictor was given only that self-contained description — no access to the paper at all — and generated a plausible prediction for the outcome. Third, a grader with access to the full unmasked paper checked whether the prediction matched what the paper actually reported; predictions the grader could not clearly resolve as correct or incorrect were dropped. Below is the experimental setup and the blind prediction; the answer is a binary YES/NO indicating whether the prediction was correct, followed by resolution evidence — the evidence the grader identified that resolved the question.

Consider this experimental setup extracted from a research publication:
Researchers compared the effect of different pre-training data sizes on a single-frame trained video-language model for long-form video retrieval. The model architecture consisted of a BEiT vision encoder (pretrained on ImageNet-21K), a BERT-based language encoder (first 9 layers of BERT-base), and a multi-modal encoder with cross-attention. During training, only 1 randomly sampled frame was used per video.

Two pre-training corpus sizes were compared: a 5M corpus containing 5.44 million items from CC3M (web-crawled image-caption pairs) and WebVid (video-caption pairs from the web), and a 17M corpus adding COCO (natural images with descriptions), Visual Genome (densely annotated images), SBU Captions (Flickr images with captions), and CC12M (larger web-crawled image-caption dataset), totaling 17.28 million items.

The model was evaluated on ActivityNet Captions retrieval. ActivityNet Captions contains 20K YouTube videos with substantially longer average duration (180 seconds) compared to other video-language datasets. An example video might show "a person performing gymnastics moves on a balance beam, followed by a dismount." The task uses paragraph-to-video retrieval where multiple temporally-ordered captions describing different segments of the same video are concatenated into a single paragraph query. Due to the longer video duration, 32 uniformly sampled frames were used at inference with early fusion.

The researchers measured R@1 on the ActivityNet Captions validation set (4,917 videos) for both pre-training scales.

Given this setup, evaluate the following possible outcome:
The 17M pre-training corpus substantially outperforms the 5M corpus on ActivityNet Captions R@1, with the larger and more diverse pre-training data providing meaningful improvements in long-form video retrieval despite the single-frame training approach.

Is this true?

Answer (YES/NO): YES